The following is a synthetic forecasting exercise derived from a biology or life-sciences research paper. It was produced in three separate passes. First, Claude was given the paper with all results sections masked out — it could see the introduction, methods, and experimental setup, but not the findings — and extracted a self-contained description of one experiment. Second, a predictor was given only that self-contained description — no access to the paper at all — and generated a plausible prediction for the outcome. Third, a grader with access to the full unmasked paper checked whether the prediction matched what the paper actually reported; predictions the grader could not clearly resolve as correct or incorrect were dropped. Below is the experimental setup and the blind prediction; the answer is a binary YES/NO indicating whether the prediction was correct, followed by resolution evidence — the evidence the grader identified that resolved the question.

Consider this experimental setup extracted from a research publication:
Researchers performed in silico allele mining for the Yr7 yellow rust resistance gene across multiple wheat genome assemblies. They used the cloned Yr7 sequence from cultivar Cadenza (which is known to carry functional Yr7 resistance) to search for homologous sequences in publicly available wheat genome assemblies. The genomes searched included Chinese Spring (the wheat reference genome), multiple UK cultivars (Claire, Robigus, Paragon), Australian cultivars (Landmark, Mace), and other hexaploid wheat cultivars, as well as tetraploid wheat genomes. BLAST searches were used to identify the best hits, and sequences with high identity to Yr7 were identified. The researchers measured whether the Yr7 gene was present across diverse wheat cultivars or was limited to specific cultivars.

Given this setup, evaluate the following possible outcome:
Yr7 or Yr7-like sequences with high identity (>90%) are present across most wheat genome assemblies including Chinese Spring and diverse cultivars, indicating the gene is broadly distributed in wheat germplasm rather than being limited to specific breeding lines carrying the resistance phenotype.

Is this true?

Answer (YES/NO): NO